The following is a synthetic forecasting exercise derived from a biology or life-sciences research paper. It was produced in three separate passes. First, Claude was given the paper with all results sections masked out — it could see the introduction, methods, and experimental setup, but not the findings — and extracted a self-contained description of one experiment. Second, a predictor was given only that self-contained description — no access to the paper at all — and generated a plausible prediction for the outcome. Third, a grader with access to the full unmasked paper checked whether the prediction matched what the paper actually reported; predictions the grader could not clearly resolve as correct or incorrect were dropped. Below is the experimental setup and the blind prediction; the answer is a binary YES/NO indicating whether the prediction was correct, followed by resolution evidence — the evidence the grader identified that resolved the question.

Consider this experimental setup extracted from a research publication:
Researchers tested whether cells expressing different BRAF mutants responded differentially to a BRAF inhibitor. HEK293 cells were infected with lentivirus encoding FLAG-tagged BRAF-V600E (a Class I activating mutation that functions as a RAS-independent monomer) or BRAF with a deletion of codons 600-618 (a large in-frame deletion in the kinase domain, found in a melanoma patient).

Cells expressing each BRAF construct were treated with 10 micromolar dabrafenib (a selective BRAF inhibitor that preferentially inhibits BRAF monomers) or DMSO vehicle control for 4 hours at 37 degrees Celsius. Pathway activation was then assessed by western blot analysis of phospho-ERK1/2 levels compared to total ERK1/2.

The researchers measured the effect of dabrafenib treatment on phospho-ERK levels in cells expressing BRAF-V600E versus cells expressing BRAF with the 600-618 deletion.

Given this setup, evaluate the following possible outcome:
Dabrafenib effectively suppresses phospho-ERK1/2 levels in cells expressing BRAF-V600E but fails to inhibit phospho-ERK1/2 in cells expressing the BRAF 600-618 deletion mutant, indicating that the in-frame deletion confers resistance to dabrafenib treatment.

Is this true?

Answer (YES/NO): NO